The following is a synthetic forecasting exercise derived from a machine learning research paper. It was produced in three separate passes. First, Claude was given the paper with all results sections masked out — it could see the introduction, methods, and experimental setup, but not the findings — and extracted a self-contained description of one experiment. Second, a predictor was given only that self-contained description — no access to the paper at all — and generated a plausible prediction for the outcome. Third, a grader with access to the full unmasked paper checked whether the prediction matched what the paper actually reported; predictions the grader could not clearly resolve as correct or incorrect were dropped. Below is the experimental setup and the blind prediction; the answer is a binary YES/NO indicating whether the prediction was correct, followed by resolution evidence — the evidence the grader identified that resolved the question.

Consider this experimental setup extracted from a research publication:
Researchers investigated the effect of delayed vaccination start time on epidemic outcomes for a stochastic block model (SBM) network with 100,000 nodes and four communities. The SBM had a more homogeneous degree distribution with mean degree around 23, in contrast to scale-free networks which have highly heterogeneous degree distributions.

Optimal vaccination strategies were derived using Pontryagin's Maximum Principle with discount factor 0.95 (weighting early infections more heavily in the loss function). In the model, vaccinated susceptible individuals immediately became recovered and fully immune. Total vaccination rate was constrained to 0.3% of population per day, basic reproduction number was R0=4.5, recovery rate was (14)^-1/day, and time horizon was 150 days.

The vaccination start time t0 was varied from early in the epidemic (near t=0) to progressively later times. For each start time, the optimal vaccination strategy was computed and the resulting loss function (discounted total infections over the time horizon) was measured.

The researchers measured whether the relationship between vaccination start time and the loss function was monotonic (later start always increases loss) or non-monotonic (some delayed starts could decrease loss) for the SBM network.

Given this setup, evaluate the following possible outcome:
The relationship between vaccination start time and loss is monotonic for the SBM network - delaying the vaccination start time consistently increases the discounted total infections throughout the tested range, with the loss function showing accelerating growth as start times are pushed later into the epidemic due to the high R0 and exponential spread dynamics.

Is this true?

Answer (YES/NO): YES